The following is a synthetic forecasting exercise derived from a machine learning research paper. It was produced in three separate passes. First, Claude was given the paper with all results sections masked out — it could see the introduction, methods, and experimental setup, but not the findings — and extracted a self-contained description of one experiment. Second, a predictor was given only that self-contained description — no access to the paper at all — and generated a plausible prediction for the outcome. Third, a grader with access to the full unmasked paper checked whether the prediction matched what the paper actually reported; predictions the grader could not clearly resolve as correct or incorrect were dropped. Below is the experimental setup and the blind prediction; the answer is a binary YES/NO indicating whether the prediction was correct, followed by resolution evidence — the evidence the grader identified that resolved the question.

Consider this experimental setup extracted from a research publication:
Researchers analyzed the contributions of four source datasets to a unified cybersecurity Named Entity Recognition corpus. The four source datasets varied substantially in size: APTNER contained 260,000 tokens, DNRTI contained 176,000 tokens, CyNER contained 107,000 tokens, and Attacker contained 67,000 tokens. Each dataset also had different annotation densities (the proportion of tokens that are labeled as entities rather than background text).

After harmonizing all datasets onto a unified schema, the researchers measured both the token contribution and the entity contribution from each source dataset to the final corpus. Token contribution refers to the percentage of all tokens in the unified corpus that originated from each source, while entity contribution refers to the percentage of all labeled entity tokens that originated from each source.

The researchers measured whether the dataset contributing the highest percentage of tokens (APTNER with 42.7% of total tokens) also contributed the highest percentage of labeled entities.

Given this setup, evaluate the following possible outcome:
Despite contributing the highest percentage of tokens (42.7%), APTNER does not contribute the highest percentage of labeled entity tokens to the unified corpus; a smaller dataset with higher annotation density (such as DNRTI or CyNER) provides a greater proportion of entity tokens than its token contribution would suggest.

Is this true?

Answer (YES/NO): NO